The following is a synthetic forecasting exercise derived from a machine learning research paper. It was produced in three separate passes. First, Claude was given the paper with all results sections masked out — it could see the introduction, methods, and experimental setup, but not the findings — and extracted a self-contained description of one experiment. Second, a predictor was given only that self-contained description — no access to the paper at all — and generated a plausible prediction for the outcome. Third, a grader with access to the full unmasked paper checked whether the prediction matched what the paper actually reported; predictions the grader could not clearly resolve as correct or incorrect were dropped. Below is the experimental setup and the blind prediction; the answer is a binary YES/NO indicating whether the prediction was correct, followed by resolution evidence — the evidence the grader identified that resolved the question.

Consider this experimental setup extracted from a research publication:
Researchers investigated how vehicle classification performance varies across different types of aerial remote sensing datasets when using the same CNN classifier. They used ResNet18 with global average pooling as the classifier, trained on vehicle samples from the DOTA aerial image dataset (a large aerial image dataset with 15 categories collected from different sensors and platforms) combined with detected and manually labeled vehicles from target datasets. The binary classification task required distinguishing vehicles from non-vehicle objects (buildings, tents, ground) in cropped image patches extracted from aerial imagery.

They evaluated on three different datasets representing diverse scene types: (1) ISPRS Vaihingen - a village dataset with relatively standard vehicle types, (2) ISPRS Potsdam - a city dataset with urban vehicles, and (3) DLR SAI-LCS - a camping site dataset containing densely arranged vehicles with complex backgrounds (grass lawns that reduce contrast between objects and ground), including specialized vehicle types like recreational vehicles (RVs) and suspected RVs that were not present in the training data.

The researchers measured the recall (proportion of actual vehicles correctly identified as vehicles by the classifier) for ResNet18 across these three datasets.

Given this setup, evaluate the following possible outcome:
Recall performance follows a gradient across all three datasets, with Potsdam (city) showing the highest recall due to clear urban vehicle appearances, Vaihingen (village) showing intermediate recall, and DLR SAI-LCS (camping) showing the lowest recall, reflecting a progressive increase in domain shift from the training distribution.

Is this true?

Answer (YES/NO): YES